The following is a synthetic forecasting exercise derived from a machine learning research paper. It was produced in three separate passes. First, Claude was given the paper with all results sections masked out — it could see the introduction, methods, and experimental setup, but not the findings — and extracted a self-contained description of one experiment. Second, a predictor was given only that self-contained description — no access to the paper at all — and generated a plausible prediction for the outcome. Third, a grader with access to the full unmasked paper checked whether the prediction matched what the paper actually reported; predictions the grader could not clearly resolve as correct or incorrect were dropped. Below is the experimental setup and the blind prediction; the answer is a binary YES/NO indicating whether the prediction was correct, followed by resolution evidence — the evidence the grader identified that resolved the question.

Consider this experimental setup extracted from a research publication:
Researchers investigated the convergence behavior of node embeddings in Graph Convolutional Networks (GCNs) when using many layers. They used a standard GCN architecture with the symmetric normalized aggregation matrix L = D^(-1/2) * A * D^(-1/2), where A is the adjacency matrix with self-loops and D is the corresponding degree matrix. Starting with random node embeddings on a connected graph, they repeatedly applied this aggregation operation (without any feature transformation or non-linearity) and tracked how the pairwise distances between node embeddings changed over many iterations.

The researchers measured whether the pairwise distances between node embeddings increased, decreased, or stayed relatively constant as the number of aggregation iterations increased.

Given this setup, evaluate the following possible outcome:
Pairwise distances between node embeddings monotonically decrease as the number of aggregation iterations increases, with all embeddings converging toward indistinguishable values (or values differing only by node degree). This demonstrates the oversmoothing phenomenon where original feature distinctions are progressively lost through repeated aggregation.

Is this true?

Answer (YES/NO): YES